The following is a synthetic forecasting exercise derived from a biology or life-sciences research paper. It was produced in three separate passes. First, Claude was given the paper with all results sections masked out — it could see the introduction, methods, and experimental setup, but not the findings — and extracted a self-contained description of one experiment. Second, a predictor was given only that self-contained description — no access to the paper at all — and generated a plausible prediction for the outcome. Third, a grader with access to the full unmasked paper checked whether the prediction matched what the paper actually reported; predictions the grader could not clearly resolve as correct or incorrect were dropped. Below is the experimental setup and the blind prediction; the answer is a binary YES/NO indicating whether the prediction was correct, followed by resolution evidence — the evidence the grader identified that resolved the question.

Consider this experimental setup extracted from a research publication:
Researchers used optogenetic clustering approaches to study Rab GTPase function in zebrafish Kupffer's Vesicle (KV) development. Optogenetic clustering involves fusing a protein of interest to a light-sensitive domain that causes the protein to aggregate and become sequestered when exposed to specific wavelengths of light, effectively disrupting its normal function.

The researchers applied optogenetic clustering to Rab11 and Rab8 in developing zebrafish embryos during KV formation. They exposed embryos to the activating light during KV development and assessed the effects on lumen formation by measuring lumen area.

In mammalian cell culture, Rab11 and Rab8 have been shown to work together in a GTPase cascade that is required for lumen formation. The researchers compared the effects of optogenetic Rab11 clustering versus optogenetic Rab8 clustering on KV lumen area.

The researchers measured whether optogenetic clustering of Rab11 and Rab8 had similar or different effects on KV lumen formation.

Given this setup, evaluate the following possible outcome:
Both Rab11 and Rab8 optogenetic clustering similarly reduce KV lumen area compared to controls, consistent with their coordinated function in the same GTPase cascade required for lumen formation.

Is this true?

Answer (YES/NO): NO